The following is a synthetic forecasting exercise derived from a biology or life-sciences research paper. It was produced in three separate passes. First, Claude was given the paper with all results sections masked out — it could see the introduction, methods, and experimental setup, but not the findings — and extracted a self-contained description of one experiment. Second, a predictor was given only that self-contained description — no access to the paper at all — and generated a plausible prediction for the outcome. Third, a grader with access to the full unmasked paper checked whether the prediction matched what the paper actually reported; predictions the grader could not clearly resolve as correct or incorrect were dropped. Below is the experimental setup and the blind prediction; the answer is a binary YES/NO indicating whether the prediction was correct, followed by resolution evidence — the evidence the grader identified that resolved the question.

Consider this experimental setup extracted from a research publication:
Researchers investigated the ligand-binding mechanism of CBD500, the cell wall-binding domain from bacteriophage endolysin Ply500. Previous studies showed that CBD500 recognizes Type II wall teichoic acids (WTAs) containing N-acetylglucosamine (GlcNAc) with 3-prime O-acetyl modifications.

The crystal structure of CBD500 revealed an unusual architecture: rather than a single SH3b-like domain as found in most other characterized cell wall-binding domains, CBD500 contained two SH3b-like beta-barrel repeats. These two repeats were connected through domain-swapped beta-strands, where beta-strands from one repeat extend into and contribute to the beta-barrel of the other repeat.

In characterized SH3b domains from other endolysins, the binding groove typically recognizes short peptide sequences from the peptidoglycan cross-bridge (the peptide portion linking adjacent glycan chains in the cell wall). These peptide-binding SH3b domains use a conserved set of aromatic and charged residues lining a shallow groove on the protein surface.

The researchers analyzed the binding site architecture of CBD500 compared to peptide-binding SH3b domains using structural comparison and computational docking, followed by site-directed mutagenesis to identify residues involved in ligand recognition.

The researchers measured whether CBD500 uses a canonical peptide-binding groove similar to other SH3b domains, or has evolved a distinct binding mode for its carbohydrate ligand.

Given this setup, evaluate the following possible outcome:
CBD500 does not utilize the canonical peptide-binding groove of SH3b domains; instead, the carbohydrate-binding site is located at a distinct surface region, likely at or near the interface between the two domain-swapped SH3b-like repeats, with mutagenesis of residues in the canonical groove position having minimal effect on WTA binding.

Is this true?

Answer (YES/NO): YES